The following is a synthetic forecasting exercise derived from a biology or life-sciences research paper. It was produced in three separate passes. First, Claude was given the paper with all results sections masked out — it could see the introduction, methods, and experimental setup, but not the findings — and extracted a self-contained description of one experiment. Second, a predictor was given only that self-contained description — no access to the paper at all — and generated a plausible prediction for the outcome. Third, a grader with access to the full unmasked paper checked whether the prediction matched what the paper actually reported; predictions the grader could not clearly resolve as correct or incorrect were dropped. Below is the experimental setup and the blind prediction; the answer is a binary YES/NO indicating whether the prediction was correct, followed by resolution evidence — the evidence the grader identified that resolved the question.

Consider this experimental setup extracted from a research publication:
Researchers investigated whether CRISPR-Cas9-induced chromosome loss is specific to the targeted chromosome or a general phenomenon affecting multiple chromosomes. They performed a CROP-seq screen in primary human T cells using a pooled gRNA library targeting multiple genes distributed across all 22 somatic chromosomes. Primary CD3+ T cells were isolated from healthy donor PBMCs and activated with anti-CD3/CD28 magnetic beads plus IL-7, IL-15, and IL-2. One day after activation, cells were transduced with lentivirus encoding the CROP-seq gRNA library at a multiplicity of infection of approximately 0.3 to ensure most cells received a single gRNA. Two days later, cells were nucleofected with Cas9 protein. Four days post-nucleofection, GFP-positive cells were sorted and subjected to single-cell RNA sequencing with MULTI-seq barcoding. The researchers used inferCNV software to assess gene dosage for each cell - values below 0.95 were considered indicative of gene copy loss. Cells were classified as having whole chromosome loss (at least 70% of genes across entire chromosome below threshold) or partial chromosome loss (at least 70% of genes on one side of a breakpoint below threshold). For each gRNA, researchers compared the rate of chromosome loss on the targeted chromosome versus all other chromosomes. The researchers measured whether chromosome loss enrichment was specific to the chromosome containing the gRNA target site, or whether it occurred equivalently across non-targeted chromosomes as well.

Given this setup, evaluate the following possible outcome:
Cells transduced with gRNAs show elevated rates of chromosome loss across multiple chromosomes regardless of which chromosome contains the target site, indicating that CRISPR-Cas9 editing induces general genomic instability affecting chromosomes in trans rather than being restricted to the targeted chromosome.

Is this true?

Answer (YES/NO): NO